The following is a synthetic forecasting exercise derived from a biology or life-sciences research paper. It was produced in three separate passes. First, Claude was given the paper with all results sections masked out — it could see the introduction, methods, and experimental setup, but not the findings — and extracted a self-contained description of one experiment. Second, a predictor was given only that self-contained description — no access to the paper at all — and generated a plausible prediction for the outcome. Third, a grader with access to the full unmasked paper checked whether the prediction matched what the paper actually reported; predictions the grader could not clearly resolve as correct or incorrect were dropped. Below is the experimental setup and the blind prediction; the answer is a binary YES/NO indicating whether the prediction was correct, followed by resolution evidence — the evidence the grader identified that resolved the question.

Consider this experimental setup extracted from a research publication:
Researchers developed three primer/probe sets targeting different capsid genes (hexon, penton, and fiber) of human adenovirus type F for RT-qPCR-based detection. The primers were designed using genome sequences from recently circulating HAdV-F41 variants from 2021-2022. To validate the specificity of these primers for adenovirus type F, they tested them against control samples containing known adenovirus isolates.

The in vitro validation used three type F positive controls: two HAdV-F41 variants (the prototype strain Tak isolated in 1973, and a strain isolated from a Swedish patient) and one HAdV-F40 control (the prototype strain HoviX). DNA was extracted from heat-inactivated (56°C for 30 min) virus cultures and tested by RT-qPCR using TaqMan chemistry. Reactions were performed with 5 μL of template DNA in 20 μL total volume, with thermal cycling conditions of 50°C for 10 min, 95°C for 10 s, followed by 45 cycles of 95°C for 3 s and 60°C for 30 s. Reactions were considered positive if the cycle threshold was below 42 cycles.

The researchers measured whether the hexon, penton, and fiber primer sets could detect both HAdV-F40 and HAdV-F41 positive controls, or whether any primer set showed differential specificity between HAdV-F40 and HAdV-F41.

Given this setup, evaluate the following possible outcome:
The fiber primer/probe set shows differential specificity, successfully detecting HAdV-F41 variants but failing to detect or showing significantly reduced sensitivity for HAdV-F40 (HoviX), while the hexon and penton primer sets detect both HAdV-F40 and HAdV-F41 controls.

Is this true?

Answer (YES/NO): NO